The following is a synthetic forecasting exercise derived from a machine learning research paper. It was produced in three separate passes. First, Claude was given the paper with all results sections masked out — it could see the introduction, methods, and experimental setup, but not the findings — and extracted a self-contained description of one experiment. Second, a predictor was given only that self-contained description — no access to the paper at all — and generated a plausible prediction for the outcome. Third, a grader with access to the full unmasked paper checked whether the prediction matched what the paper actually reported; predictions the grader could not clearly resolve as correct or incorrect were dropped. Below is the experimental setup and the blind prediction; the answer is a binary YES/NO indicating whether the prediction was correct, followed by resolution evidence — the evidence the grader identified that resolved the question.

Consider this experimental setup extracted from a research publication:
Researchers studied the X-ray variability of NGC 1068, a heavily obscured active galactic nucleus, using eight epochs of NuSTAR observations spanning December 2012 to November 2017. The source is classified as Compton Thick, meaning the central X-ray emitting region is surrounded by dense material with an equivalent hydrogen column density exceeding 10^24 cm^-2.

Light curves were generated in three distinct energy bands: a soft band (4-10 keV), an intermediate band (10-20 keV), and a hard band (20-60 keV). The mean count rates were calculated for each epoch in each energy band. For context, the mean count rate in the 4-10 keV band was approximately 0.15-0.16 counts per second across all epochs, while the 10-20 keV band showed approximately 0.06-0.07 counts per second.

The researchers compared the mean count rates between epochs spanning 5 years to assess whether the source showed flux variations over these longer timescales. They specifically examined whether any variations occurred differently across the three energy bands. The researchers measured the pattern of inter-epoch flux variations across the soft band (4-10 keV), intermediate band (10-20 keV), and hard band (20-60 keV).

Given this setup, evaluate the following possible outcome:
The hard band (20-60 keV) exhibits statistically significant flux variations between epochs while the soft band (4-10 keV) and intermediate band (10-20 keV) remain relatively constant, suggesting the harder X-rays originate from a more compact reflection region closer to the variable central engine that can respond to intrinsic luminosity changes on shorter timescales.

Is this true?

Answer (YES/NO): YES